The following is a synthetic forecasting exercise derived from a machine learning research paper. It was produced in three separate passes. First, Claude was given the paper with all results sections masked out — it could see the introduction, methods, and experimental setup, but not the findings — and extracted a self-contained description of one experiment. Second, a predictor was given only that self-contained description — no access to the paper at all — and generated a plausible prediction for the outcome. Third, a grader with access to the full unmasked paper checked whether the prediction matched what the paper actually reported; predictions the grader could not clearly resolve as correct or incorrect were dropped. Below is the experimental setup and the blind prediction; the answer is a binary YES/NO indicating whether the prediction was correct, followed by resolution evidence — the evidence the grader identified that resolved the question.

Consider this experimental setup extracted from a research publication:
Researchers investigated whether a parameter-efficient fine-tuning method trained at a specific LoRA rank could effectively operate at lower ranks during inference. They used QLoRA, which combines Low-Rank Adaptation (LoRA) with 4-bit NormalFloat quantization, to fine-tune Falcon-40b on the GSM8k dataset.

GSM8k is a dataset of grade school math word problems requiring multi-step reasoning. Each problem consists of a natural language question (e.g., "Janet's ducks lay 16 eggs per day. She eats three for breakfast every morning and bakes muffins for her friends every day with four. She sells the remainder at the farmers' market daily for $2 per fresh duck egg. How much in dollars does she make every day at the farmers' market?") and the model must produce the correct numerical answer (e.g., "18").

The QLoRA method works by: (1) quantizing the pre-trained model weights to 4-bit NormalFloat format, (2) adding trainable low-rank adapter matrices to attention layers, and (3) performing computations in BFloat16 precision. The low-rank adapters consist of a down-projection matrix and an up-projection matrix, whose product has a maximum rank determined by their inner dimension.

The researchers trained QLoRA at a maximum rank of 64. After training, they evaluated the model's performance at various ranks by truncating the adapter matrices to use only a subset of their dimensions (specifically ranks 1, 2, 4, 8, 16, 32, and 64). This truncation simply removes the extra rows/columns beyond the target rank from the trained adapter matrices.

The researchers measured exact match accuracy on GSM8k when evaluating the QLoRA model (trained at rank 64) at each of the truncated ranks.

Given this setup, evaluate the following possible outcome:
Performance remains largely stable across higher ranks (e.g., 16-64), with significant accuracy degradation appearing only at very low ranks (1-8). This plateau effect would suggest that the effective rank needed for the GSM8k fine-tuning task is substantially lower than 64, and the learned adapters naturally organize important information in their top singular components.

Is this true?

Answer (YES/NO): NO